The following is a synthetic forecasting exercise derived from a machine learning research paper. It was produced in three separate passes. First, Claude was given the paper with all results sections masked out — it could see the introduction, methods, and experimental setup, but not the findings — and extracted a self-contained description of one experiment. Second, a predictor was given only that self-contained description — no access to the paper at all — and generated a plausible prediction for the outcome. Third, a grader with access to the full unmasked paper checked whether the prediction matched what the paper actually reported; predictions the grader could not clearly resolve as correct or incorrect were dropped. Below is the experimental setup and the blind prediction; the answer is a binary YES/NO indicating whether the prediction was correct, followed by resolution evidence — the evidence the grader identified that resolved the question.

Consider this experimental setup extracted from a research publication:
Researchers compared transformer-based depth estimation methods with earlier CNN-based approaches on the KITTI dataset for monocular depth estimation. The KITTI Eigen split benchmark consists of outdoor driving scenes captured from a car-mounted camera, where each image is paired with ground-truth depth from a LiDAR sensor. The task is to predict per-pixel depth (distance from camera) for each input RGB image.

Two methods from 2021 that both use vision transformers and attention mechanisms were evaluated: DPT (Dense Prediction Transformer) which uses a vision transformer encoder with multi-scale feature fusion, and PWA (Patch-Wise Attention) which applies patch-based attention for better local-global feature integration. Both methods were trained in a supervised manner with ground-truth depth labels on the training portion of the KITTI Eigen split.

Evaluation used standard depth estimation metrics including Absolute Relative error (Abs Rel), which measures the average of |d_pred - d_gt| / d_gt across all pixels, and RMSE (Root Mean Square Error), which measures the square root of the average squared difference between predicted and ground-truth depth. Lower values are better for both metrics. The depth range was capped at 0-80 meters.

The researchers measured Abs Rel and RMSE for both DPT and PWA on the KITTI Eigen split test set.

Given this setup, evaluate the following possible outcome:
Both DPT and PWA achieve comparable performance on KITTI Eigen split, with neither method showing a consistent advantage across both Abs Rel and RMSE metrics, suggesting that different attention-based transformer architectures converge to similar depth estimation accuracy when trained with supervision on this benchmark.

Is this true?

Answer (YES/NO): YES